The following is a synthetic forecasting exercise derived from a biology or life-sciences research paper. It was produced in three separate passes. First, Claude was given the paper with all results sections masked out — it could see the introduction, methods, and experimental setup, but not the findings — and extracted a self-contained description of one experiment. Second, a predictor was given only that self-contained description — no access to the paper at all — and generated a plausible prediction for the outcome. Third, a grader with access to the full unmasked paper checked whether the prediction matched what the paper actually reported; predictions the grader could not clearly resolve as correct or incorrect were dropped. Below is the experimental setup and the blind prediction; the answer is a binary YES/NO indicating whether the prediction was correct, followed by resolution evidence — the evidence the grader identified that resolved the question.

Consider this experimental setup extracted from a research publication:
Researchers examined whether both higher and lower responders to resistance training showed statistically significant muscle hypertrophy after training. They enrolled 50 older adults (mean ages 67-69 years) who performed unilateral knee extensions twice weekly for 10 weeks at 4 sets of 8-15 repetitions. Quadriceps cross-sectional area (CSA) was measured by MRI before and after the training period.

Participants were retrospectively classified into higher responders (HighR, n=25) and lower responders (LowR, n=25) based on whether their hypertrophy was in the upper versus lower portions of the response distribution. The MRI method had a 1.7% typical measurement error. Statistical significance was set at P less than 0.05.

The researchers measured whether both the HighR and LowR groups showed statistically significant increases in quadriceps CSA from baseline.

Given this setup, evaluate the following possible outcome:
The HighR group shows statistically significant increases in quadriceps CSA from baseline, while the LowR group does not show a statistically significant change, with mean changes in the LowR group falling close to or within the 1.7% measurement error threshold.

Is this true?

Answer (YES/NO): NO